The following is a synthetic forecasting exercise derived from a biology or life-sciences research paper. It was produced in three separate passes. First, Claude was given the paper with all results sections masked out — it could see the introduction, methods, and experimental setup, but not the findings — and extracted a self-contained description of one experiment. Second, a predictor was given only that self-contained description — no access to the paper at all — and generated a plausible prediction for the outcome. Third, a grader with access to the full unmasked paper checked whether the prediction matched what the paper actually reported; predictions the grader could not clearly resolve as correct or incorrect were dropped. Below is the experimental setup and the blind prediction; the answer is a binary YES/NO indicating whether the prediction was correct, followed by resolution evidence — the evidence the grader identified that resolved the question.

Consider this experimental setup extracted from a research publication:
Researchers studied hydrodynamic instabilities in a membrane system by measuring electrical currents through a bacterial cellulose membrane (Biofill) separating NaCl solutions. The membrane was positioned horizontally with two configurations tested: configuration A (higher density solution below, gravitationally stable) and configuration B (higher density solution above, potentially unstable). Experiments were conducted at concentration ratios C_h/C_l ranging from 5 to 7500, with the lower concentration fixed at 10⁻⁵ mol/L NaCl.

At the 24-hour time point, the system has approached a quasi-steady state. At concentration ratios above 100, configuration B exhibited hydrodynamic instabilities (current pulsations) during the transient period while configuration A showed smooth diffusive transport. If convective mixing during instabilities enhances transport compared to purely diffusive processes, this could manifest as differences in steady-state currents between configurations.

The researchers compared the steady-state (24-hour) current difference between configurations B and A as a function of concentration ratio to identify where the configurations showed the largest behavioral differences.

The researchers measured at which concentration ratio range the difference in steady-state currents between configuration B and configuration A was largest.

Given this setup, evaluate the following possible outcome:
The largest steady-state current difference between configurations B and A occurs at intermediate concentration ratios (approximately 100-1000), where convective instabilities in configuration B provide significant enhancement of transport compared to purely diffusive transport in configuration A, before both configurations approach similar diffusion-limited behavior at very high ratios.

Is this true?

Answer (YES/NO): NO